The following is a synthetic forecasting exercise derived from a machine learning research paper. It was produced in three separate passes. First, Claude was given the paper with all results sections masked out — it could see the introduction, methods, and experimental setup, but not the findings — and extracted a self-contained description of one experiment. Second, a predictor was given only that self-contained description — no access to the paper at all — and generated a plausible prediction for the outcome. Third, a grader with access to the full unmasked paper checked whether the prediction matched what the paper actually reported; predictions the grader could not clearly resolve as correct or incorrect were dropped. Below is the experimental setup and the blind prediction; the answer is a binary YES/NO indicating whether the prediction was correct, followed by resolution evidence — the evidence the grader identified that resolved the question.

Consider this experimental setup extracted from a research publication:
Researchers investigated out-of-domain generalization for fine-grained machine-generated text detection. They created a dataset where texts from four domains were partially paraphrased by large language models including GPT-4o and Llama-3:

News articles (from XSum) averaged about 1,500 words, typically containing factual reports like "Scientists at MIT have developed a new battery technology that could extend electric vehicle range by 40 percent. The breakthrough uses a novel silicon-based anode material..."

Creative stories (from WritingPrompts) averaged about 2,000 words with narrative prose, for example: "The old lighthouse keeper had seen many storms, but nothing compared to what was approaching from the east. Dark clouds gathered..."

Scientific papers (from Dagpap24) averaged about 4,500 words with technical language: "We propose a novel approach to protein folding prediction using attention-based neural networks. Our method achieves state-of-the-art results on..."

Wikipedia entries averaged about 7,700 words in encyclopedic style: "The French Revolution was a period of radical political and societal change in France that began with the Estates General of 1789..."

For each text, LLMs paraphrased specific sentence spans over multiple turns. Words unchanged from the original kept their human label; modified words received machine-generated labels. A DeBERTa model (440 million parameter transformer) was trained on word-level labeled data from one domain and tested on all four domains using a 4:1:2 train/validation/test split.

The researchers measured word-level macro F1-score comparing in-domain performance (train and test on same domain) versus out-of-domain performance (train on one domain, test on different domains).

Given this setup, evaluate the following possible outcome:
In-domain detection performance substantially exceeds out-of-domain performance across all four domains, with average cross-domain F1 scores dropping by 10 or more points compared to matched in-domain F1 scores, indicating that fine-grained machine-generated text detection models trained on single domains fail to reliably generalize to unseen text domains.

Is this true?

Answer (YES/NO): NO